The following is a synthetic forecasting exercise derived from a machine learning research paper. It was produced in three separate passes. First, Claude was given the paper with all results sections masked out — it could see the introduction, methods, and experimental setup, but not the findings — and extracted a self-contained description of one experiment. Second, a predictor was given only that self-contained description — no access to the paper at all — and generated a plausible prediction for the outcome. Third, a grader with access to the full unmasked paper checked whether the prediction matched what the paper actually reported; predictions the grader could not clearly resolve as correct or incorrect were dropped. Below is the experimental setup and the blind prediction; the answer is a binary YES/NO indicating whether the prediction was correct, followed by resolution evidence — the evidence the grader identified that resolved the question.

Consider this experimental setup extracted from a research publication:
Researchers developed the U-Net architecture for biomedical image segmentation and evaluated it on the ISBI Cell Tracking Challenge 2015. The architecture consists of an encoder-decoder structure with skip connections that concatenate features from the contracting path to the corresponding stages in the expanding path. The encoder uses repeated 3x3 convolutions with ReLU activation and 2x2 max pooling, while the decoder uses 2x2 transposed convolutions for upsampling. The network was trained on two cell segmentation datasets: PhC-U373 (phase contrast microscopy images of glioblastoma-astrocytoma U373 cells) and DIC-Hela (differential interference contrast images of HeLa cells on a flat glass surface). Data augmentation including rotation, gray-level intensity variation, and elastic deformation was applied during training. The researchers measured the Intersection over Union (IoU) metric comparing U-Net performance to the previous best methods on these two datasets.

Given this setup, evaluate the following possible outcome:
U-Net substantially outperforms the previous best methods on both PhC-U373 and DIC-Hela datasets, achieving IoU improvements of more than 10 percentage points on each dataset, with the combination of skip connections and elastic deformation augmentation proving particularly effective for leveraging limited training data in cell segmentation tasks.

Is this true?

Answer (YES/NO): NO